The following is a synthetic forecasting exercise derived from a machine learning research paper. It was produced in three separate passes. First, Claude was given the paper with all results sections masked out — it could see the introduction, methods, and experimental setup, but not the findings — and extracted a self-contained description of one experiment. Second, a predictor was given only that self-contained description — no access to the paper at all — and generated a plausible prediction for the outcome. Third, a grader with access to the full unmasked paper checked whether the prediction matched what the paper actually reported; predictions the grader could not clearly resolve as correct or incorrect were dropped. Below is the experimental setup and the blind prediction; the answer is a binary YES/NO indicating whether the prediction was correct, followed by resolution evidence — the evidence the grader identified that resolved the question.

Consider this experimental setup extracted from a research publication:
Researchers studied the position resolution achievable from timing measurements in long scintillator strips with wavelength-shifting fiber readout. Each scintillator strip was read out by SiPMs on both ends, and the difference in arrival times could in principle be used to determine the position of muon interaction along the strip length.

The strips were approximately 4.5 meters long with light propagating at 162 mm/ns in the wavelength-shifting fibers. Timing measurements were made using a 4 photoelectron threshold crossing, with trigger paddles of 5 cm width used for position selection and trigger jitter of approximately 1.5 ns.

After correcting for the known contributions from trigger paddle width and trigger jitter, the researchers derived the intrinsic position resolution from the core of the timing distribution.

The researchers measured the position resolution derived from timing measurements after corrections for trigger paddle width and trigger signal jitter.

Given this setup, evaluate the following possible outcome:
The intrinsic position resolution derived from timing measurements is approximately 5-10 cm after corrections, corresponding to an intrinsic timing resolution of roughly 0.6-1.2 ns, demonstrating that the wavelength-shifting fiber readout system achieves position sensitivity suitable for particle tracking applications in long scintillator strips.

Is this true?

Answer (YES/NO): NO